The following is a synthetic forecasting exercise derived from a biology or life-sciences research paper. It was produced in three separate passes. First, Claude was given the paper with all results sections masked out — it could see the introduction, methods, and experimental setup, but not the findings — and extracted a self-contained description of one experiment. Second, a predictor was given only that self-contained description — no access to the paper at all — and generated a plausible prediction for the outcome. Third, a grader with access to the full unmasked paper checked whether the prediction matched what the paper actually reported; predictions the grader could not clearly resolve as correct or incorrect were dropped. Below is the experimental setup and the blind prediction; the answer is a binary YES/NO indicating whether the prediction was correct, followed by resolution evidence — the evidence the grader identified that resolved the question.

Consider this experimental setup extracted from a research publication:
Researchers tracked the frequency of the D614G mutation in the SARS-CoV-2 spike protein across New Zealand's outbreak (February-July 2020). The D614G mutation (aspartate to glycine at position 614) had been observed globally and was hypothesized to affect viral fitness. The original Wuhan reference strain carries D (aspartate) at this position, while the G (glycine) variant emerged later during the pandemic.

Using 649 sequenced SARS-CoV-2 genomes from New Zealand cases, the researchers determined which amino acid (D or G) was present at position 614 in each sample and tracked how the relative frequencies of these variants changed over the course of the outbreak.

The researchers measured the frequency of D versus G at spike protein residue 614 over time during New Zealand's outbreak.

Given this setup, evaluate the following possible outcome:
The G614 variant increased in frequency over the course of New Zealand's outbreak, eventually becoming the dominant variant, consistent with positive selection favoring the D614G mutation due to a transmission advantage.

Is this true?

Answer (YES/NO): NO